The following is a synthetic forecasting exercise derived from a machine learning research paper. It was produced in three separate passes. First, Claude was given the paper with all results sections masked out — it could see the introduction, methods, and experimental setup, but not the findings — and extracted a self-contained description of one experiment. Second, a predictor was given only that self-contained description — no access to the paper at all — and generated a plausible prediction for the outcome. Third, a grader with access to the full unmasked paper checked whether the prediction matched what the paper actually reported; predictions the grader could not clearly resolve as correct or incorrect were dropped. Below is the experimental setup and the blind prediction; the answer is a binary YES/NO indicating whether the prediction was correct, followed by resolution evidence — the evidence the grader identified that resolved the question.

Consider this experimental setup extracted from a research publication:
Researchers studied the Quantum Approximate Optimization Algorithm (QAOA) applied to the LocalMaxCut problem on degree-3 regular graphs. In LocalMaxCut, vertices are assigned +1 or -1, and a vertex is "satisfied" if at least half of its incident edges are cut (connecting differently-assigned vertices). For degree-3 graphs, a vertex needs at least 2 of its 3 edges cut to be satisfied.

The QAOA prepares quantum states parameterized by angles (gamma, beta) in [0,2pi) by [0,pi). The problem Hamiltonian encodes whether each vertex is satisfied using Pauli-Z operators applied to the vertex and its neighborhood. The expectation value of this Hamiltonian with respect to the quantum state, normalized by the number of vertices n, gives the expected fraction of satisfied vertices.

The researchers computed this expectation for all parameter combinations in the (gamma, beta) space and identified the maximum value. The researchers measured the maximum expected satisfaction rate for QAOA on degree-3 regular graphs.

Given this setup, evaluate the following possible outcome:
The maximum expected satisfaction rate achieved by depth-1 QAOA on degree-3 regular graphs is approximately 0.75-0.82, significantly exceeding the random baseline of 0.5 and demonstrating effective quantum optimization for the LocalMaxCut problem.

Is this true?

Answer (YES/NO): YES